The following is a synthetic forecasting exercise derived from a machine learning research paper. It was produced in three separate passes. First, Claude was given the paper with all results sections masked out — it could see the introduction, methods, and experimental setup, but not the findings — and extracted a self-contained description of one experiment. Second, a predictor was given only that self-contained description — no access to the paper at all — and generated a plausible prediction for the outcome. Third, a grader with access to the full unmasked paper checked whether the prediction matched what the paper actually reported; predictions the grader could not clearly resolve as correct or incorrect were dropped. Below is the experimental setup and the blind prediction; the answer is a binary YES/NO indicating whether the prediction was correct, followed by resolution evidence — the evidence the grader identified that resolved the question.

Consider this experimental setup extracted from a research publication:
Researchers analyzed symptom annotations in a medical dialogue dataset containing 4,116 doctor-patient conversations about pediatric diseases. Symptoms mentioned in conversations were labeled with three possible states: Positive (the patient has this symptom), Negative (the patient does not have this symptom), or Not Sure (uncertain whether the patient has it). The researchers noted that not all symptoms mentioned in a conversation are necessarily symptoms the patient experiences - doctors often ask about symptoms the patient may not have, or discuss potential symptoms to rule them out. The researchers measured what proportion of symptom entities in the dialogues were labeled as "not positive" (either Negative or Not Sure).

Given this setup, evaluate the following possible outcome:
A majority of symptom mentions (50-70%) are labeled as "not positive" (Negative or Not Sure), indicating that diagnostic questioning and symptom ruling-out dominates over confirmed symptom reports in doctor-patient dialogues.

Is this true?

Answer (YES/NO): NO